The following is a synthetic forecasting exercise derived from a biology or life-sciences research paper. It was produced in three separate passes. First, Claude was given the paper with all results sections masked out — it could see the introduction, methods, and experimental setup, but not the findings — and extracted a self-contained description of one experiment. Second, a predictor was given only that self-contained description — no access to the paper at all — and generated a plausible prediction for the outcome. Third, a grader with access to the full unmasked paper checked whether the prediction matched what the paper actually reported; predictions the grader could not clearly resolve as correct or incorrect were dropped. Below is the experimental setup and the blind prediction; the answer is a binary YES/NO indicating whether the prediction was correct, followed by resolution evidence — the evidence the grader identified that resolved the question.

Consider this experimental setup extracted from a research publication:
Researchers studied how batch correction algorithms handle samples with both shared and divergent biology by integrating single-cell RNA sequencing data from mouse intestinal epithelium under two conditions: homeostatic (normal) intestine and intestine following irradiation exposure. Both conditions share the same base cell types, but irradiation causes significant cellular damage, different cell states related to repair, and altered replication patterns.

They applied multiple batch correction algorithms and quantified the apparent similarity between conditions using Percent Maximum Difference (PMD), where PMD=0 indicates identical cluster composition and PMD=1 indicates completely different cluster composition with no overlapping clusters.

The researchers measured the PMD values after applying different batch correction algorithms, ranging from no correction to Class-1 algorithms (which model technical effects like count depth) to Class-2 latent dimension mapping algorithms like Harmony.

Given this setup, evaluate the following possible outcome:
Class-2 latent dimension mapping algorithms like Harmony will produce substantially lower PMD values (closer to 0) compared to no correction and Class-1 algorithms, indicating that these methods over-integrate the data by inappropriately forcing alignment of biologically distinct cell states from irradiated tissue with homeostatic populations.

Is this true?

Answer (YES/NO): YES